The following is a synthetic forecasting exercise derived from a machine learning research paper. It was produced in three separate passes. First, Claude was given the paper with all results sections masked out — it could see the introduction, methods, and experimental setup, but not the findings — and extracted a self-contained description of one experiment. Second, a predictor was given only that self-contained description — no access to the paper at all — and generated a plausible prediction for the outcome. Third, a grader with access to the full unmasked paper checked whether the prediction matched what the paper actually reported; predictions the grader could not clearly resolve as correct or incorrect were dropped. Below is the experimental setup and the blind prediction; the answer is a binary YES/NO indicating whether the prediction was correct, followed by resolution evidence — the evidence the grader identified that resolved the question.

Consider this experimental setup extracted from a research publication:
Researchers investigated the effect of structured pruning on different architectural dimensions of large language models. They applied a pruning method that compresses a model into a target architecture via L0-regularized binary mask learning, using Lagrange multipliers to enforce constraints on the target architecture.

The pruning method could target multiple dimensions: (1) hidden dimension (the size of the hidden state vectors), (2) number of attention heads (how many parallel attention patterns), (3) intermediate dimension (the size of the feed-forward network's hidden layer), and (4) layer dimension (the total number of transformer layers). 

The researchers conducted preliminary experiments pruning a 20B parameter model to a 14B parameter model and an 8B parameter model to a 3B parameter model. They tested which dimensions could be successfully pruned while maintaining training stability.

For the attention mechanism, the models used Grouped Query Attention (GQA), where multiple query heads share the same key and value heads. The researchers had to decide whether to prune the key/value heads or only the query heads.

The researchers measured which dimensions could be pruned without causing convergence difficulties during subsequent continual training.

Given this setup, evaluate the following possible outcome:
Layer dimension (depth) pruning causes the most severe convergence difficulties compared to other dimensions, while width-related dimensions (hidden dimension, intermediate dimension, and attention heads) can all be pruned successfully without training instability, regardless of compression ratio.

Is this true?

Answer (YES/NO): YES